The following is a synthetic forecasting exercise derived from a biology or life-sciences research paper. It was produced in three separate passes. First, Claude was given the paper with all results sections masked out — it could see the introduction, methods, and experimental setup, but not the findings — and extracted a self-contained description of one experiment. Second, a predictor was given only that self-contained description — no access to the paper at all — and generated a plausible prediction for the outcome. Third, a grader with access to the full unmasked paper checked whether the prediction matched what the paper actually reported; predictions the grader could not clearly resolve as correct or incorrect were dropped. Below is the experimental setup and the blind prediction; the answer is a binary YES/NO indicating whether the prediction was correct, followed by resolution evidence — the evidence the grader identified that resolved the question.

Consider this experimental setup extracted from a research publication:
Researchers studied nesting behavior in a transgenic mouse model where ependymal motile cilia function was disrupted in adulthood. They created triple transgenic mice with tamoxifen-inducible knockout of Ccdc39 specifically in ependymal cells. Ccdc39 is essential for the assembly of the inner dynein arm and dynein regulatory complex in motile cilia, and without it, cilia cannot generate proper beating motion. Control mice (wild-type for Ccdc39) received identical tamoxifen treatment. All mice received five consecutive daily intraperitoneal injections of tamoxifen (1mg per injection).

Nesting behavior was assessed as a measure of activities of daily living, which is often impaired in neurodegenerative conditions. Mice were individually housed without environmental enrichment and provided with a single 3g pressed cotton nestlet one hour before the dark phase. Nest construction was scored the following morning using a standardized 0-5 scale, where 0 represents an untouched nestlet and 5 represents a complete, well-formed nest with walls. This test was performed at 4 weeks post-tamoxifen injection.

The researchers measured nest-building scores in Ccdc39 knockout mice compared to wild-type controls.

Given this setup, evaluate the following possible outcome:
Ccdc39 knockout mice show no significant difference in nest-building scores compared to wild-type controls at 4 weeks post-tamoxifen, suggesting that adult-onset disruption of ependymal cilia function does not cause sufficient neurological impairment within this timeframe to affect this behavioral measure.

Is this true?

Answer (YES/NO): NO